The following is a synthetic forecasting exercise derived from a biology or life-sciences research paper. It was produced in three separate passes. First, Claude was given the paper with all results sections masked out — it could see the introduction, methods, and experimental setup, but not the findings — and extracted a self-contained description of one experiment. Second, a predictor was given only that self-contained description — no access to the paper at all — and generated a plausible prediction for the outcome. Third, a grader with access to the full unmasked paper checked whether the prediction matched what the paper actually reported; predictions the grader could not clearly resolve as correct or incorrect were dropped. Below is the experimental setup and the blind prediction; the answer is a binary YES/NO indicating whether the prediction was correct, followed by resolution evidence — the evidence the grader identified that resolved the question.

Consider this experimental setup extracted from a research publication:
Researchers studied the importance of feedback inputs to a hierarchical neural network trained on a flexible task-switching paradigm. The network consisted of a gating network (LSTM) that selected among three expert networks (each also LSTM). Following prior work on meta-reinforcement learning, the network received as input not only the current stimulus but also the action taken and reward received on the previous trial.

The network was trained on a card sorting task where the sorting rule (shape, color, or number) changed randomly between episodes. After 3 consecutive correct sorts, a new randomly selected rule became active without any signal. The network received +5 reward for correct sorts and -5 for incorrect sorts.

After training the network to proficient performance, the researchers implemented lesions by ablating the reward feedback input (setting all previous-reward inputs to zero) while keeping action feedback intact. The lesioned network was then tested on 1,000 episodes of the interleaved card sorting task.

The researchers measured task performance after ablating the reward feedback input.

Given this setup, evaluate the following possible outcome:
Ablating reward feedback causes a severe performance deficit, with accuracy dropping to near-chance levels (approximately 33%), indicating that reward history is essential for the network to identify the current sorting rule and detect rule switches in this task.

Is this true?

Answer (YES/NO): NO